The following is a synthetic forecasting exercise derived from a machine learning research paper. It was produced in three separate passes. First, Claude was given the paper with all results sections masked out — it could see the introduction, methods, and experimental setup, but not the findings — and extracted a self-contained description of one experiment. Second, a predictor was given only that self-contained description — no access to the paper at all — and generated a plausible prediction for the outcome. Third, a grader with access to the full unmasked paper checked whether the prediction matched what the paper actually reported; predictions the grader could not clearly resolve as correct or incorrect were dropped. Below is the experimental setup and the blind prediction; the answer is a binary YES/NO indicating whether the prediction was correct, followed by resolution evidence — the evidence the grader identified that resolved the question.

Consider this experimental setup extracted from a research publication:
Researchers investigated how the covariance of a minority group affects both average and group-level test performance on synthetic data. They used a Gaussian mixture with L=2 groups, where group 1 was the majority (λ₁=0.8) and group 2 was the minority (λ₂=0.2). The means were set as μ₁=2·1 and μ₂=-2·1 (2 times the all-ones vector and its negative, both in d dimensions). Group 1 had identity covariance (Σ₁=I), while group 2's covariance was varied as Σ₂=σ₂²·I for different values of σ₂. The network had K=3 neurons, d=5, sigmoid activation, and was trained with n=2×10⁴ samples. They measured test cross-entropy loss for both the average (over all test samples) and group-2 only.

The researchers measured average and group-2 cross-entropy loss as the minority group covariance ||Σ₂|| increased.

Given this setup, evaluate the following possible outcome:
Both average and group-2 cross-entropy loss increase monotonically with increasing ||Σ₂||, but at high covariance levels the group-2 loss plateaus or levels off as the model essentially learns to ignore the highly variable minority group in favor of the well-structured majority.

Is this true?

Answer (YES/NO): NO